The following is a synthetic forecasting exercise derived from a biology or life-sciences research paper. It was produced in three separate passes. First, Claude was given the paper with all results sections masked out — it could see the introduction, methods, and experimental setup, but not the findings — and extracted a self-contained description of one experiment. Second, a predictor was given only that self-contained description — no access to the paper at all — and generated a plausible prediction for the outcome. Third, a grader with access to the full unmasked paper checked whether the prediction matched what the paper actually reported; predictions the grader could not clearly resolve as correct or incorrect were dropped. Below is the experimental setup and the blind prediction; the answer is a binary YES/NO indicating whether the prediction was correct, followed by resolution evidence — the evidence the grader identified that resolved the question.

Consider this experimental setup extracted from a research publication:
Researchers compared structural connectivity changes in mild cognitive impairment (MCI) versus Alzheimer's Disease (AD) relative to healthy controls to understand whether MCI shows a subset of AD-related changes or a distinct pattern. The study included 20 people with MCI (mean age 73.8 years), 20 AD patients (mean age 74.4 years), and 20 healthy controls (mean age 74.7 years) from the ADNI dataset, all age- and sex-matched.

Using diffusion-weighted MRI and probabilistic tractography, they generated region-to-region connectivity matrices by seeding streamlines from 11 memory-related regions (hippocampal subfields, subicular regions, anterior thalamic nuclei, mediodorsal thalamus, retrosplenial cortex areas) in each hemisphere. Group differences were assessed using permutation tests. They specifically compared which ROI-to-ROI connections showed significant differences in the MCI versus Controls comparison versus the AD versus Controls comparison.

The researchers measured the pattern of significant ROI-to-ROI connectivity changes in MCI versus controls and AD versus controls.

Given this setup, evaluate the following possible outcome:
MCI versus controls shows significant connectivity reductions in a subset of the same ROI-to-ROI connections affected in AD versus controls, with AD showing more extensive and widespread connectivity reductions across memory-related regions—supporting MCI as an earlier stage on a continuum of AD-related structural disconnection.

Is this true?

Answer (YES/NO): YES